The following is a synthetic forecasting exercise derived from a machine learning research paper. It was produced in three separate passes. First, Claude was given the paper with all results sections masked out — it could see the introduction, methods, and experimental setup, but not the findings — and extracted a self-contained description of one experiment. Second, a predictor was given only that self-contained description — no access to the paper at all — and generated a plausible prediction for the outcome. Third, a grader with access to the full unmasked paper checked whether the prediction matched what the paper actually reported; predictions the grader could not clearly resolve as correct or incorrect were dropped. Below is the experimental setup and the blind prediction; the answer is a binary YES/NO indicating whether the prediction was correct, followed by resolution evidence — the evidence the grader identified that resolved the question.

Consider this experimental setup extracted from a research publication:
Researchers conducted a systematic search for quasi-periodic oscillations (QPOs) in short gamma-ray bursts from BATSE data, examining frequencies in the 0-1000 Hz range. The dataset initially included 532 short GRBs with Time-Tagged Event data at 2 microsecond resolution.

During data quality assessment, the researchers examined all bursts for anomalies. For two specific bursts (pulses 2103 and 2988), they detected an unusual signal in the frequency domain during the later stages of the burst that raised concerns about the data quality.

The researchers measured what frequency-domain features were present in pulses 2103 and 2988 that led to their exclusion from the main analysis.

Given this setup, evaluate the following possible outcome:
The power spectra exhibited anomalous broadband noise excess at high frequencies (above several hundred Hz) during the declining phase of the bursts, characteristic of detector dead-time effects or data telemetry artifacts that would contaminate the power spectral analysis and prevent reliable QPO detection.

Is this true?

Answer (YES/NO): NO